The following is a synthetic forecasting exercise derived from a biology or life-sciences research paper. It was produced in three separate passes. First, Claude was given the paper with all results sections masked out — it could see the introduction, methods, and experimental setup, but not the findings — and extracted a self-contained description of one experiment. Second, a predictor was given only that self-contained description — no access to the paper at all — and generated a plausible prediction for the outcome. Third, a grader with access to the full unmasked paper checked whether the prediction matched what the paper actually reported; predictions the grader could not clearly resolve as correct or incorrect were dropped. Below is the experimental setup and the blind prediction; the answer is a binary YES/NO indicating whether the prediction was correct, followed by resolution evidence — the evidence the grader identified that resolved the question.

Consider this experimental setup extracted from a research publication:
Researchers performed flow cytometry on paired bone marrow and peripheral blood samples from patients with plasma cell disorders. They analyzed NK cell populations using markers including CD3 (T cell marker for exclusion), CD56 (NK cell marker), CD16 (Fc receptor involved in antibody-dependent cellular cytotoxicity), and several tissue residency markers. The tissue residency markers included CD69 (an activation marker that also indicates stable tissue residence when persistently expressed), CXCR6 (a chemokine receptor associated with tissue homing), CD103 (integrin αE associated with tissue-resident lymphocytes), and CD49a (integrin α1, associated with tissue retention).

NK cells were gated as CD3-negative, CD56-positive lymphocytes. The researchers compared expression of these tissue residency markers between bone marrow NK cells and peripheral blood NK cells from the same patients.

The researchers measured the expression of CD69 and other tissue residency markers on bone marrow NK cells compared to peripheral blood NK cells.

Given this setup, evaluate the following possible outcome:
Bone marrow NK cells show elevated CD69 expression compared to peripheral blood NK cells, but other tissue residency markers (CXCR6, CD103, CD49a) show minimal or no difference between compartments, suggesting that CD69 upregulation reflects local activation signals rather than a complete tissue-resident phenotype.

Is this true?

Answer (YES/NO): NO